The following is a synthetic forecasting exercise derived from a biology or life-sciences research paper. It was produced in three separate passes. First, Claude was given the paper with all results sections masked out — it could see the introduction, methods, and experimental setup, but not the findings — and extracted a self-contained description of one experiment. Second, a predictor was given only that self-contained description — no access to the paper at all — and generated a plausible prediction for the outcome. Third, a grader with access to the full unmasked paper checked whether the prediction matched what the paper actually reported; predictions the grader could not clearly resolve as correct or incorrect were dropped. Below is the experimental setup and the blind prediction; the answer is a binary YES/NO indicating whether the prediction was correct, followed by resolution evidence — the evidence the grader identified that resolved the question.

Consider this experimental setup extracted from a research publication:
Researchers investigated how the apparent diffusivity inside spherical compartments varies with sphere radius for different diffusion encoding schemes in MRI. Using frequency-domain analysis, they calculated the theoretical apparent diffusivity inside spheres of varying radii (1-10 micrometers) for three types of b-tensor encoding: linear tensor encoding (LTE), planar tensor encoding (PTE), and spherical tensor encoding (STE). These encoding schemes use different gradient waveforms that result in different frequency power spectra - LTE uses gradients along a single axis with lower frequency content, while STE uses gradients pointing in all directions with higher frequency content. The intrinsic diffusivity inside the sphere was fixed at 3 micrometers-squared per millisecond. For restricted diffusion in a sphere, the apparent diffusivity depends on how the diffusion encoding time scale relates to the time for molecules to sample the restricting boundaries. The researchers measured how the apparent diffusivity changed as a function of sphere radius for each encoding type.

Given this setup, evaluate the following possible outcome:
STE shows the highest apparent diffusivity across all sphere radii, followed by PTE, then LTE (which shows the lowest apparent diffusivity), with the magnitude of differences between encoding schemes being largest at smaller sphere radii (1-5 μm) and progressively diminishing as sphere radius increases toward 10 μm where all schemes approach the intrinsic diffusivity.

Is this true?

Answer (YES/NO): NO